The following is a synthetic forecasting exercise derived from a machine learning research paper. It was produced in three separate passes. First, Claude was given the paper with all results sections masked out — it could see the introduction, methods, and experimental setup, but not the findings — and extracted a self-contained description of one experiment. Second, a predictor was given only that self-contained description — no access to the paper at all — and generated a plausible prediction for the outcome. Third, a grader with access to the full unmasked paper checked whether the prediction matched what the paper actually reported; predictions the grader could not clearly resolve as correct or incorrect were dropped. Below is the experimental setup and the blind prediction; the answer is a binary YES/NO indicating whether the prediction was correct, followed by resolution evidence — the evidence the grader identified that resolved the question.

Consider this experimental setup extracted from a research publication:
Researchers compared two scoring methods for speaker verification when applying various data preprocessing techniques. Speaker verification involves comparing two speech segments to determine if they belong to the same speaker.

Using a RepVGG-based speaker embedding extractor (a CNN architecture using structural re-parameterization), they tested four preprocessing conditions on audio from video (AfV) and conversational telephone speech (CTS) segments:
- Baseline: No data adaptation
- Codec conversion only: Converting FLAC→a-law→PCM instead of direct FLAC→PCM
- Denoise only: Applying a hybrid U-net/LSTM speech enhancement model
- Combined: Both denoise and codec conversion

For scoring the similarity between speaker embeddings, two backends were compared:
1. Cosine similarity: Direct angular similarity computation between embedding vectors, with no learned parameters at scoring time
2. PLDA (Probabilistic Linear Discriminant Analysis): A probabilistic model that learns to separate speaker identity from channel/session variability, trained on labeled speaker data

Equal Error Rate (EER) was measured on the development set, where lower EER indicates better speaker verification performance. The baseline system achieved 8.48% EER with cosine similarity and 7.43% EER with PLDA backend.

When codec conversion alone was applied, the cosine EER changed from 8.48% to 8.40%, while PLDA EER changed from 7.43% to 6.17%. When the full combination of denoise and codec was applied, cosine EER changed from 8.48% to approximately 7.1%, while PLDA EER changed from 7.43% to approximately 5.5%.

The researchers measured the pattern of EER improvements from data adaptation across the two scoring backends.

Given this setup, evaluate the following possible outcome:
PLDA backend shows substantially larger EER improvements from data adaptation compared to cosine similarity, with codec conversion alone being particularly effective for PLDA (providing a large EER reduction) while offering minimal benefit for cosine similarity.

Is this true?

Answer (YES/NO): YES